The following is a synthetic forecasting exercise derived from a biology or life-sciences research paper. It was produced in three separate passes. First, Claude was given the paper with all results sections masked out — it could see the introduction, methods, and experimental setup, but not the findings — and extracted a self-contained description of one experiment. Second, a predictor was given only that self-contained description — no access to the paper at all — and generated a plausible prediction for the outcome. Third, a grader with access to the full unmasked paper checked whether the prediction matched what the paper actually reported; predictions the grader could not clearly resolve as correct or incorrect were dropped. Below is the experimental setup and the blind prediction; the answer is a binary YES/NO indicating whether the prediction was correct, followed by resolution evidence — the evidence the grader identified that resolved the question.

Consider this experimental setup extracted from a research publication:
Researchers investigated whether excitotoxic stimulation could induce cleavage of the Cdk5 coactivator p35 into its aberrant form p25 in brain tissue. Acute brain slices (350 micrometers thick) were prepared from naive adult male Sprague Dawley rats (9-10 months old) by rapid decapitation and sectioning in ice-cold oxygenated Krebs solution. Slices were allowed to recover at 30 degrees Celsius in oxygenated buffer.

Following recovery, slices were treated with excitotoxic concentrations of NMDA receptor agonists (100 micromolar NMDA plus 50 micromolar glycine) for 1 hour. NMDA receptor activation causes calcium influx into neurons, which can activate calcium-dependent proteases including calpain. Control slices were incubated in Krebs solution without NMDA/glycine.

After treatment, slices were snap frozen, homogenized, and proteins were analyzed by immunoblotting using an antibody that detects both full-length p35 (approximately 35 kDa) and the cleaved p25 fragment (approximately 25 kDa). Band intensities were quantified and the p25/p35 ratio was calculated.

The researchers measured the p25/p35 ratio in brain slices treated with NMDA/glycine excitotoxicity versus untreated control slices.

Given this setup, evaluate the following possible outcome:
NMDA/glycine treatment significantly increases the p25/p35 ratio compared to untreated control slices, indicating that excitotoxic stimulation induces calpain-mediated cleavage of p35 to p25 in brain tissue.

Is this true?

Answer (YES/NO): YES